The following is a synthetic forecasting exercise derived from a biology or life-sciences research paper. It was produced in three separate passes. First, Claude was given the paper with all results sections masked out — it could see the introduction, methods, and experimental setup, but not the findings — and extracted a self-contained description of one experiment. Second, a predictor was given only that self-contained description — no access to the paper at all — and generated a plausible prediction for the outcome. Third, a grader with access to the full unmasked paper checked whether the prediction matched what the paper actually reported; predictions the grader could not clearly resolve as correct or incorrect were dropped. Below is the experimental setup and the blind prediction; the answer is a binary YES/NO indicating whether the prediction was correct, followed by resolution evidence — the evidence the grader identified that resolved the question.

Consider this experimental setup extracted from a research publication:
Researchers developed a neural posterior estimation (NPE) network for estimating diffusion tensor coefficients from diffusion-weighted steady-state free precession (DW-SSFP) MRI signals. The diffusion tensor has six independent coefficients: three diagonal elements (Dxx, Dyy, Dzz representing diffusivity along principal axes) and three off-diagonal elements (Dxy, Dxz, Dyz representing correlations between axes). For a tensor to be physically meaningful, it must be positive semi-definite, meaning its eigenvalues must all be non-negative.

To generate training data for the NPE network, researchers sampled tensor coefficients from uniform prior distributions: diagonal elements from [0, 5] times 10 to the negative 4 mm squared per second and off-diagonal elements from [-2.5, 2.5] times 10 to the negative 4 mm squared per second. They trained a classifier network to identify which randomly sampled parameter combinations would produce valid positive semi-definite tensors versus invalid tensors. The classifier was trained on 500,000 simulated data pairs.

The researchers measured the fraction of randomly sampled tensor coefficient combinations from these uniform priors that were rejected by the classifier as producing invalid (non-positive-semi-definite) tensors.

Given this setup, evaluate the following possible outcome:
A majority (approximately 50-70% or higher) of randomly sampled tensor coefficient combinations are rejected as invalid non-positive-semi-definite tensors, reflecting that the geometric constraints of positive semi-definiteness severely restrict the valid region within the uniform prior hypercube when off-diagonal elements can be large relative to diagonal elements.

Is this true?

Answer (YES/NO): YES